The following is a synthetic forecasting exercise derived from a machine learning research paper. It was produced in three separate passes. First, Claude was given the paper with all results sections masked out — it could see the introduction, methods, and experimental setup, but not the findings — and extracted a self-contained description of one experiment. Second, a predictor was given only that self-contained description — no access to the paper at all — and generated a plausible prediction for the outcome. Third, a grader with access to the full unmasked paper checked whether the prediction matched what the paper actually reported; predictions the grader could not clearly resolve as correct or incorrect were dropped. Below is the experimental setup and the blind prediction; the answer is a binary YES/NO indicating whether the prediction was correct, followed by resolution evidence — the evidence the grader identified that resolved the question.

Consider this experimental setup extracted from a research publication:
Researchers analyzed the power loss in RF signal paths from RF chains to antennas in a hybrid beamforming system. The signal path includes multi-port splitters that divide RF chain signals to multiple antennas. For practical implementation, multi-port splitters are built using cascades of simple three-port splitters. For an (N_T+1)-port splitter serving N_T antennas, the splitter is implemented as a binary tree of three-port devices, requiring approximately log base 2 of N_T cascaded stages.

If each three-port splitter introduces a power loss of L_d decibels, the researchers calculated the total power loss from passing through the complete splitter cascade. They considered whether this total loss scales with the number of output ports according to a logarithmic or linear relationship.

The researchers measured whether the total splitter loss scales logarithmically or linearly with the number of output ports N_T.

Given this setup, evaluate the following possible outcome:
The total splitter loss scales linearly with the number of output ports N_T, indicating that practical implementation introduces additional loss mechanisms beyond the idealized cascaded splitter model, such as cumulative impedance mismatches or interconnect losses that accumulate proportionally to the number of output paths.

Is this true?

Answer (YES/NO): NO